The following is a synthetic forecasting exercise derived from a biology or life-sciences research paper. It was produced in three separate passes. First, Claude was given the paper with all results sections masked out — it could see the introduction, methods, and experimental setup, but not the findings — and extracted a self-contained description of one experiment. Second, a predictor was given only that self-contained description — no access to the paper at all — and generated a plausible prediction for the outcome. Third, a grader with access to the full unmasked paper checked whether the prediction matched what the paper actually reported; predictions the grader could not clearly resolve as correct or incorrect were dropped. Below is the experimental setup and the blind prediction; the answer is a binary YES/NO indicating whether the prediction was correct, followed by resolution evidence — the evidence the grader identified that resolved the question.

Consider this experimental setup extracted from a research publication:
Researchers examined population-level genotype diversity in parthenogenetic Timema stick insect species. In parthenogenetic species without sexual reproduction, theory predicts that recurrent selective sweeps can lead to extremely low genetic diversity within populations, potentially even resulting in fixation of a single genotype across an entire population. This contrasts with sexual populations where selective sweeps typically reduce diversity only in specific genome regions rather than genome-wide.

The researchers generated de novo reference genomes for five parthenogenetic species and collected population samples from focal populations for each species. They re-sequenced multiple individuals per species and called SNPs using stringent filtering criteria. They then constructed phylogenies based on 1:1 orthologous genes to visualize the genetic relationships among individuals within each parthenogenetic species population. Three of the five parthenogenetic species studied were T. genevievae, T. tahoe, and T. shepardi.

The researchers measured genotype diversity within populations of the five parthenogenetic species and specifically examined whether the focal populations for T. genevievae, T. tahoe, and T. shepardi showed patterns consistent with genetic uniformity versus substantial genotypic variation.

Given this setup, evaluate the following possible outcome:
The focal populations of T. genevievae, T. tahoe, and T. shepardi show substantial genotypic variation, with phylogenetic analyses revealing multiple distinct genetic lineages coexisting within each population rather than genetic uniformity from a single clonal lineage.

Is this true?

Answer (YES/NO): NO